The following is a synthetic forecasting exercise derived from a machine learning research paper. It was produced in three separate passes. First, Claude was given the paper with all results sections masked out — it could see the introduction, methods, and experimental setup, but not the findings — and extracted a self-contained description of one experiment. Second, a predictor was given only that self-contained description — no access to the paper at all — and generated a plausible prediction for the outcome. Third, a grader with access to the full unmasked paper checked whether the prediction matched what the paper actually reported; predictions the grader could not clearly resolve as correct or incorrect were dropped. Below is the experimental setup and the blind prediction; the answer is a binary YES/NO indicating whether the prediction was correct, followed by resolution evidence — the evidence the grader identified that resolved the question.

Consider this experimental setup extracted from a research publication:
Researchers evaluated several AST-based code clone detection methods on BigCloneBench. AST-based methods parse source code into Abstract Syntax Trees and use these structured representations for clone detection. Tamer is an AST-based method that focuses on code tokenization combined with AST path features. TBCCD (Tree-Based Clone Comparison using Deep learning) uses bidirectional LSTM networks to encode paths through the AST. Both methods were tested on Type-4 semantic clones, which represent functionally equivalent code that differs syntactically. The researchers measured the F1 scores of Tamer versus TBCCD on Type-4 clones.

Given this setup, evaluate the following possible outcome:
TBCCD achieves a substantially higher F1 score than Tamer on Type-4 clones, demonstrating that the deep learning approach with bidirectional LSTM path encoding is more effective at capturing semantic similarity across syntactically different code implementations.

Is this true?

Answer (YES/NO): YES